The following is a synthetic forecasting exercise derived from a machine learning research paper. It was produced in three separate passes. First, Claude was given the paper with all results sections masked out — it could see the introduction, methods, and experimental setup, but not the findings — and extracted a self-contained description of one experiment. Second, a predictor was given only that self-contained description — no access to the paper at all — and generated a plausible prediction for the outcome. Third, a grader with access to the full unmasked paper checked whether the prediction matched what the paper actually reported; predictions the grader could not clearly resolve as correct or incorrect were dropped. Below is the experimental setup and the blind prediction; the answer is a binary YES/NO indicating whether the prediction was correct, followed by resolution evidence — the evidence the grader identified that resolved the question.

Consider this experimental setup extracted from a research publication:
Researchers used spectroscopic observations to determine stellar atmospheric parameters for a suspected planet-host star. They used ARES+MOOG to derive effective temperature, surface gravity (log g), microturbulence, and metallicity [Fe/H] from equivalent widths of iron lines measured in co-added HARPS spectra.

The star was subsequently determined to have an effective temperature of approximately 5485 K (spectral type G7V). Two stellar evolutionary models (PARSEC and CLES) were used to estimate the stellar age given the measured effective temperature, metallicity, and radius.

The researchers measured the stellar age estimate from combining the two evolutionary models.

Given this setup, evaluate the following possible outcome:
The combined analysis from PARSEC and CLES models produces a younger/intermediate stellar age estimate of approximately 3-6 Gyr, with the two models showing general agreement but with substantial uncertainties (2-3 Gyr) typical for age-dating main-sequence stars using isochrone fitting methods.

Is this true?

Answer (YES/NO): NO